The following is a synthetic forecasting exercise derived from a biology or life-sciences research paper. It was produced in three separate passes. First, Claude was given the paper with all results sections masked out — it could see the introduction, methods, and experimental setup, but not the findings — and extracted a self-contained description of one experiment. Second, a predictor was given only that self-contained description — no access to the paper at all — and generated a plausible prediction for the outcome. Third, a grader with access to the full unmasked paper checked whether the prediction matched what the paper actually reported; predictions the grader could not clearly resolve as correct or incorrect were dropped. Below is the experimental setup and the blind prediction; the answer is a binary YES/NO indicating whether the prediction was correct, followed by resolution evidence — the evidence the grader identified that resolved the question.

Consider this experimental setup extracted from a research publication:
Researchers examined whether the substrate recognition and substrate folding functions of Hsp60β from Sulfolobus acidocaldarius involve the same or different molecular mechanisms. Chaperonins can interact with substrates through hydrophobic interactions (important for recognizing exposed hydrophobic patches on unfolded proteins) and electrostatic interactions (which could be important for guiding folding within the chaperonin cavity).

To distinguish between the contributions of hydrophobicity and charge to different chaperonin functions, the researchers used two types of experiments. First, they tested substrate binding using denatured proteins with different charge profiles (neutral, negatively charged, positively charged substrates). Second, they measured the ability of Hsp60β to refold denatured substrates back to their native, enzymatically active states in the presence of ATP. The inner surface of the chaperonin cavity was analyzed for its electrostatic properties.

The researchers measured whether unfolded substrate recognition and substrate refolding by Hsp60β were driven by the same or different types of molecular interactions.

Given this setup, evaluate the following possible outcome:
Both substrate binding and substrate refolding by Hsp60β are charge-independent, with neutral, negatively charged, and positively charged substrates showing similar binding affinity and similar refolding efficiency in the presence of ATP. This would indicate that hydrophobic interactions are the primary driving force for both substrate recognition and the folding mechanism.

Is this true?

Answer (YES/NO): NO